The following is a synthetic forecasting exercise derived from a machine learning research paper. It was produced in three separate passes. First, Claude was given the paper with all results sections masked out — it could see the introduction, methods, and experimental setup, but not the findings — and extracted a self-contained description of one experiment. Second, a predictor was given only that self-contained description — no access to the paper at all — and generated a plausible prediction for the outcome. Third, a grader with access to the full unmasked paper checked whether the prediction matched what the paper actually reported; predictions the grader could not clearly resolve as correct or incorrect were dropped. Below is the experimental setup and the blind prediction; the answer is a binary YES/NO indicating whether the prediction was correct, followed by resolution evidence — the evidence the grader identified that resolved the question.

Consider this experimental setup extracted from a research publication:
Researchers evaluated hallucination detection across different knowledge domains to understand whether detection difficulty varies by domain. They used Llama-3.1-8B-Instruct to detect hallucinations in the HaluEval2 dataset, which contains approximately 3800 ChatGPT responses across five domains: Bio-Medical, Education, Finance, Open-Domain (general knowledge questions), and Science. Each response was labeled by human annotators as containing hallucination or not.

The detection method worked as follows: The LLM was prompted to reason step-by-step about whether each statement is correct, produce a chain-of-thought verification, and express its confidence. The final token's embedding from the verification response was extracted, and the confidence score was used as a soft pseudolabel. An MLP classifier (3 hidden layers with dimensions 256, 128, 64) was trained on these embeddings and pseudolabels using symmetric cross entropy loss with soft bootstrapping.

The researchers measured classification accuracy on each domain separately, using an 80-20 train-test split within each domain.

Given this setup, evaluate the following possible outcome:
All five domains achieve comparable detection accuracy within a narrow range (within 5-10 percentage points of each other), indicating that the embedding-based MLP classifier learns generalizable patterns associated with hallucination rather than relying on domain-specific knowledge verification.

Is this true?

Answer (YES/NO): NO